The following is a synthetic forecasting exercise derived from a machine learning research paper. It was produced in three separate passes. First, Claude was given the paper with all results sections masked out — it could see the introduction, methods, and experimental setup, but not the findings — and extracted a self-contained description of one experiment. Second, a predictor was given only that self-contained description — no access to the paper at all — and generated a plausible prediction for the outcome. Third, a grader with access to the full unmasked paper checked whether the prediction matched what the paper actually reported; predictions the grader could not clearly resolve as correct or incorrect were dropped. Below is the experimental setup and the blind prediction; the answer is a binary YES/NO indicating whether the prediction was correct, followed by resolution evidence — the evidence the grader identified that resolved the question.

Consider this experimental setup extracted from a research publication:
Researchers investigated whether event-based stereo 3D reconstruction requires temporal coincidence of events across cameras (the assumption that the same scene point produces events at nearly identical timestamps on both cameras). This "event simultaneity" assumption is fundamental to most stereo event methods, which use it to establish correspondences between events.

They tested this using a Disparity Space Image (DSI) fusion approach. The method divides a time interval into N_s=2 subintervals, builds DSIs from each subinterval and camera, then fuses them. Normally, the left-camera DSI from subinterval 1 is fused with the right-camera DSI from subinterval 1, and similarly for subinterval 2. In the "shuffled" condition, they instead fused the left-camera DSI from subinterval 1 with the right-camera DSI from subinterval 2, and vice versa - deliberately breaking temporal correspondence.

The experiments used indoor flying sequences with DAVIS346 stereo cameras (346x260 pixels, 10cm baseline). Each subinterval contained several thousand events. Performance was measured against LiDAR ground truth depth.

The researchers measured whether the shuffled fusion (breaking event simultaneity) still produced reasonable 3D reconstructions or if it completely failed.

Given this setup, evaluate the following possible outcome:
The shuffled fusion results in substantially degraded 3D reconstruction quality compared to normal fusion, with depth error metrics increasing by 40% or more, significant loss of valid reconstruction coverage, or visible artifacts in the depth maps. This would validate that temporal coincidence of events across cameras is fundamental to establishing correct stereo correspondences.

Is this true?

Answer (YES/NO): NO